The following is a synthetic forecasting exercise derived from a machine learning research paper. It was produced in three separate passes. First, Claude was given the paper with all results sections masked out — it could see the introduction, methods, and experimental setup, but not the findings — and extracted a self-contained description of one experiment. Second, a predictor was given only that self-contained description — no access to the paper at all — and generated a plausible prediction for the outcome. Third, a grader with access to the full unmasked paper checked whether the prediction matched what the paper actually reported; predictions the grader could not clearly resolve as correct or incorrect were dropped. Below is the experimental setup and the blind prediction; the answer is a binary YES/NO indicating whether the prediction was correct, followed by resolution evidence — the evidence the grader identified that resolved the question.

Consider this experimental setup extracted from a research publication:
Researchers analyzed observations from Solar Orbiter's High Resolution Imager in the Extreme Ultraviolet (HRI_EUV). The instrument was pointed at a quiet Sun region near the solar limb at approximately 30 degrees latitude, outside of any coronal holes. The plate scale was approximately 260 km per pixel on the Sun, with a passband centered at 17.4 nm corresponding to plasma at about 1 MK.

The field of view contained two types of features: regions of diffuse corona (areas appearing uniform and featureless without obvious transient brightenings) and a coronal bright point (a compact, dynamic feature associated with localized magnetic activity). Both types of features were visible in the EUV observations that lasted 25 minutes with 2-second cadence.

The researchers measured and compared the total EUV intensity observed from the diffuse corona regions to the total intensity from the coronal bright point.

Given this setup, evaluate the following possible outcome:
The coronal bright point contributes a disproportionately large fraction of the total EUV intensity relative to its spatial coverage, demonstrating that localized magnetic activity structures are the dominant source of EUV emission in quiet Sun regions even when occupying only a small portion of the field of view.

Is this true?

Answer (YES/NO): NO